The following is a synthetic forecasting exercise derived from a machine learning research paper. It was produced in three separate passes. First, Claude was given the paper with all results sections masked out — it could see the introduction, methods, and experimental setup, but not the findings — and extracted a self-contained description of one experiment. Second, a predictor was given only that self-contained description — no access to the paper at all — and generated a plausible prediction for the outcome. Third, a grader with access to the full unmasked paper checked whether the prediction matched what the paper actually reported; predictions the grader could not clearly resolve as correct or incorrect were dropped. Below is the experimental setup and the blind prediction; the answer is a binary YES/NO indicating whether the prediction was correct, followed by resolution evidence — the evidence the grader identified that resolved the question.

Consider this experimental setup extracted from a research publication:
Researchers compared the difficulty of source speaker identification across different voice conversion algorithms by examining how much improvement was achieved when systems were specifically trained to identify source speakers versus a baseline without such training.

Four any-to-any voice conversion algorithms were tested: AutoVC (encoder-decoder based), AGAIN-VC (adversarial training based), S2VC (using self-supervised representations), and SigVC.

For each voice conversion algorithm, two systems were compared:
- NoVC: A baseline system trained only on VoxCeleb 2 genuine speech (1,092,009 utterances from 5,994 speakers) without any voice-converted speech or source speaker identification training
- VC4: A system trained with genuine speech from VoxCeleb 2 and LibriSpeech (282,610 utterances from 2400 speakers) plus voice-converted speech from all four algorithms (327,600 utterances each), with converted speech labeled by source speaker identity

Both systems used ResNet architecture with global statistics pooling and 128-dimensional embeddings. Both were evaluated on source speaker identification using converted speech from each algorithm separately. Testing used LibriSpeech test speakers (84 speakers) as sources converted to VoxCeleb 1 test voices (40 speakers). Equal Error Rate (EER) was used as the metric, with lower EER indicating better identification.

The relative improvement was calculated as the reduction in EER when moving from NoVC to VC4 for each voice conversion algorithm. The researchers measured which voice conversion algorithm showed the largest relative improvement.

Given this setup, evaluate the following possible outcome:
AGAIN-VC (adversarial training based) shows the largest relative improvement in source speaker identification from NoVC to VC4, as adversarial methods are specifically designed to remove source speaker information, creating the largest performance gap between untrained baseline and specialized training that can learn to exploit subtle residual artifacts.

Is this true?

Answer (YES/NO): NO